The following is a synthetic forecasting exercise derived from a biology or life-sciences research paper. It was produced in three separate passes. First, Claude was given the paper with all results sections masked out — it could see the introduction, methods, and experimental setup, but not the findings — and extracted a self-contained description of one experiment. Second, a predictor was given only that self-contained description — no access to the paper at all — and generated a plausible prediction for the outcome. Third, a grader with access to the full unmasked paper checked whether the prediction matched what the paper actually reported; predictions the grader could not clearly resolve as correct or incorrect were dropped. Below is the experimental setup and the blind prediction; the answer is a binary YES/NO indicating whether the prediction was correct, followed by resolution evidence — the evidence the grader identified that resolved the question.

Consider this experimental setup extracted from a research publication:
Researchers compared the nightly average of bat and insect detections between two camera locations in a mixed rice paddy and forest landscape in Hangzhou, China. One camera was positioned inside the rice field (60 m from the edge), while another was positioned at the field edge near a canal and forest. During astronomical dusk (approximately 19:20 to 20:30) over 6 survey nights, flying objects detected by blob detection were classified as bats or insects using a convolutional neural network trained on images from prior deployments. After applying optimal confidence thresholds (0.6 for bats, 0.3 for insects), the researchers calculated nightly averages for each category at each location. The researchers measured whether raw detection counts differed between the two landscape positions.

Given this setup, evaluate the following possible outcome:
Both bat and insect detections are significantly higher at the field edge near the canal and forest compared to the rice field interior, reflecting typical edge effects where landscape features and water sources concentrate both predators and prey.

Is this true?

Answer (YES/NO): NO